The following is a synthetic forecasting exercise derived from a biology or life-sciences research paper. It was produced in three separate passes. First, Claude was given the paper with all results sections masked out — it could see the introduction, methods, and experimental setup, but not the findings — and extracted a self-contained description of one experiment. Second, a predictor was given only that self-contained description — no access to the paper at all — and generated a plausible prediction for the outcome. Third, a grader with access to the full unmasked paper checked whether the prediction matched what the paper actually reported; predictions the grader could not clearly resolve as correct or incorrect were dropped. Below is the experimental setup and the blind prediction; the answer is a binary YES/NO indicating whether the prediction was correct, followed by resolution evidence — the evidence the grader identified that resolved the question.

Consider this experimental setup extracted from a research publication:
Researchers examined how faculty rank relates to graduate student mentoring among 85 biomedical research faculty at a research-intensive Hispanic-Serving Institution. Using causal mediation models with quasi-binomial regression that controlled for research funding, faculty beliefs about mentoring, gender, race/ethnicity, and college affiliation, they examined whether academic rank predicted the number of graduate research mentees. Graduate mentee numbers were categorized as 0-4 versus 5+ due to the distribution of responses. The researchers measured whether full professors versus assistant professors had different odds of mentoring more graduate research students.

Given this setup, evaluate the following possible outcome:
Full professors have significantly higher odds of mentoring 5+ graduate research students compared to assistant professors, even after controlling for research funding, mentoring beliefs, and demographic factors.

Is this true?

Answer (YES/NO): YES